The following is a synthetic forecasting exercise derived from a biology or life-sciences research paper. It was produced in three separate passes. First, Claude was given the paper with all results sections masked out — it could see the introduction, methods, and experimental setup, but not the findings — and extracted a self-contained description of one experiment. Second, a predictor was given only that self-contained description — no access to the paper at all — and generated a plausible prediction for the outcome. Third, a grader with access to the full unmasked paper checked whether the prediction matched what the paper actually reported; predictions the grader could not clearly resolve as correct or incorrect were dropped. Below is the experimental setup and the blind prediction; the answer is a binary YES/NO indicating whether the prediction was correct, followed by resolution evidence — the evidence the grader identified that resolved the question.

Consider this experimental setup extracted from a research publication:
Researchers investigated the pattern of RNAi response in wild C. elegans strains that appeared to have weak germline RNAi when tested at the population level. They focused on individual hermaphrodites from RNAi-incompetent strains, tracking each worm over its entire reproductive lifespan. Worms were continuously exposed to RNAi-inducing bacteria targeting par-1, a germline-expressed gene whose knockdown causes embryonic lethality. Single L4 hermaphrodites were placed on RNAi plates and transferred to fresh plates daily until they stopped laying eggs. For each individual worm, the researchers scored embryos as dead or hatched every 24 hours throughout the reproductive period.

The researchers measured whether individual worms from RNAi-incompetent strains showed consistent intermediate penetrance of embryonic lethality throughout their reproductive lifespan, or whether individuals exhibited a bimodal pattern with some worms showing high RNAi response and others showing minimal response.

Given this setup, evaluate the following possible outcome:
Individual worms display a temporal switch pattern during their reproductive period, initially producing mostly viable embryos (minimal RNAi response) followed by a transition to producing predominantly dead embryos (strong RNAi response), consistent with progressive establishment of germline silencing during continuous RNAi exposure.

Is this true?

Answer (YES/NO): NO